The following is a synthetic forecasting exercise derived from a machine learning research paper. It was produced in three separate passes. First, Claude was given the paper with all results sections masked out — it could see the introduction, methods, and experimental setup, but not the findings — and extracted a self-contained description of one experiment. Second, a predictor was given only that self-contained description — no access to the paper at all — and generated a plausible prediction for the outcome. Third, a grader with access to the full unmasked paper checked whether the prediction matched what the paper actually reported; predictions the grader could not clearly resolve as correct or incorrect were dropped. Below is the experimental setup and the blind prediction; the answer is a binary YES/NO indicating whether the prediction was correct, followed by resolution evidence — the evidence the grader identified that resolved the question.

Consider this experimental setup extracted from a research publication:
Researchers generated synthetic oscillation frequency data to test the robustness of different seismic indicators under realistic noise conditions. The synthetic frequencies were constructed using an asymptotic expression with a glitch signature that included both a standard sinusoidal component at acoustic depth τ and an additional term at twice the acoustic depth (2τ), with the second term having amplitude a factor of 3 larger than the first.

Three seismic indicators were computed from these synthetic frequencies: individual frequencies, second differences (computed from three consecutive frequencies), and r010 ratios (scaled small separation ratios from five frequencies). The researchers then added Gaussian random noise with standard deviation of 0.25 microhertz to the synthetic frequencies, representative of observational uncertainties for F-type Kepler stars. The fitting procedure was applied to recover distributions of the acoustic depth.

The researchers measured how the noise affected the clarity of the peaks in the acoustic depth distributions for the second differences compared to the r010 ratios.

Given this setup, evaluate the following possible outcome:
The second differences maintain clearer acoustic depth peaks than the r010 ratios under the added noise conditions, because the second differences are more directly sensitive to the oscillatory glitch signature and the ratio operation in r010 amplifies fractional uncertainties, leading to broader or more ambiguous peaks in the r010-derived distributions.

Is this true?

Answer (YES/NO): NO